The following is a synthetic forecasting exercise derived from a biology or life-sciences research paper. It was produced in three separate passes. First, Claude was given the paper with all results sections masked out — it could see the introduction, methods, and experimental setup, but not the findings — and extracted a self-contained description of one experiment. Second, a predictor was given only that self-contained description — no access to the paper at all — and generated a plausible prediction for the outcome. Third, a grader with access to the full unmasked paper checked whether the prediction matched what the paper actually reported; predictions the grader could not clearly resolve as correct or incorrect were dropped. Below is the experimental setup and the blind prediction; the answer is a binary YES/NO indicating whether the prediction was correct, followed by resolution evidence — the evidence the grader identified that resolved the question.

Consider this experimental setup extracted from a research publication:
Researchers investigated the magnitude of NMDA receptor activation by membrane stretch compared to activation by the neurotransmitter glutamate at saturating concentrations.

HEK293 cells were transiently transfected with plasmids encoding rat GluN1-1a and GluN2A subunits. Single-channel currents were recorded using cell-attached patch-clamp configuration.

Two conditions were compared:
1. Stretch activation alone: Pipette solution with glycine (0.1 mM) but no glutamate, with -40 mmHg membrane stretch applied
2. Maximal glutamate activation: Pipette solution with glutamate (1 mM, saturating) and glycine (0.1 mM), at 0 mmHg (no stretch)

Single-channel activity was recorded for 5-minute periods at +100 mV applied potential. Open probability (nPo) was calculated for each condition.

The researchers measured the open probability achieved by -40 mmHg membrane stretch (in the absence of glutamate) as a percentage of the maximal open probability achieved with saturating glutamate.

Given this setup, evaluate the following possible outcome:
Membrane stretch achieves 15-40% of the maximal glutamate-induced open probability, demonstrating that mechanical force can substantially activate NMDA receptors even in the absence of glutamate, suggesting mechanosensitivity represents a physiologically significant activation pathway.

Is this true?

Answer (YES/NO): YES